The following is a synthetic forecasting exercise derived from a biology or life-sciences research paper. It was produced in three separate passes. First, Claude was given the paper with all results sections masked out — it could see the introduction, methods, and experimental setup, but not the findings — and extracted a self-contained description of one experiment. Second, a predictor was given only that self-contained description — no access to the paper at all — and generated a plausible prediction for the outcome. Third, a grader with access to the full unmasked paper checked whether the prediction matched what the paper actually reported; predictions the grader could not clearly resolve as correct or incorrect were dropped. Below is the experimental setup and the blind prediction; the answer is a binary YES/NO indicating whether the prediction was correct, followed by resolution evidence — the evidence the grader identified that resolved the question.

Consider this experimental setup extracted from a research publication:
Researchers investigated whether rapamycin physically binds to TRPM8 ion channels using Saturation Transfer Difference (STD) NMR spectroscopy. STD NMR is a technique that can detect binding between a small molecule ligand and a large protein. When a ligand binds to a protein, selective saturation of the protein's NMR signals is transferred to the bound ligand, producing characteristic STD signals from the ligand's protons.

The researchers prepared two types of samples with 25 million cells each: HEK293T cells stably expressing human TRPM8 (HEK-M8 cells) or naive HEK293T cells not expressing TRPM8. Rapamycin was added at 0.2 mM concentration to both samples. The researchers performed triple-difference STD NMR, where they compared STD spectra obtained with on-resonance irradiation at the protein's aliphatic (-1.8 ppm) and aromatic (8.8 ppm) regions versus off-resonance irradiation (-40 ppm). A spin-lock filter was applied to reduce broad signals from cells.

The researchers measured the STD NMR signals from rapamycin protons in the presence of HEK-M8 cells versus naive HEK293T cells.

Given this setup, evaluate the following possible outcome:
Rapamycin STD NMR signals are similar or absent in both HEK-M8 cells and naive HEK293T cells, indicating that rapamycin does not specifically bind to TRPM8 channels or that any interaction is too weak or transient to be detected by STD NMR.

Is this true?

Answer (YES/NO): NO